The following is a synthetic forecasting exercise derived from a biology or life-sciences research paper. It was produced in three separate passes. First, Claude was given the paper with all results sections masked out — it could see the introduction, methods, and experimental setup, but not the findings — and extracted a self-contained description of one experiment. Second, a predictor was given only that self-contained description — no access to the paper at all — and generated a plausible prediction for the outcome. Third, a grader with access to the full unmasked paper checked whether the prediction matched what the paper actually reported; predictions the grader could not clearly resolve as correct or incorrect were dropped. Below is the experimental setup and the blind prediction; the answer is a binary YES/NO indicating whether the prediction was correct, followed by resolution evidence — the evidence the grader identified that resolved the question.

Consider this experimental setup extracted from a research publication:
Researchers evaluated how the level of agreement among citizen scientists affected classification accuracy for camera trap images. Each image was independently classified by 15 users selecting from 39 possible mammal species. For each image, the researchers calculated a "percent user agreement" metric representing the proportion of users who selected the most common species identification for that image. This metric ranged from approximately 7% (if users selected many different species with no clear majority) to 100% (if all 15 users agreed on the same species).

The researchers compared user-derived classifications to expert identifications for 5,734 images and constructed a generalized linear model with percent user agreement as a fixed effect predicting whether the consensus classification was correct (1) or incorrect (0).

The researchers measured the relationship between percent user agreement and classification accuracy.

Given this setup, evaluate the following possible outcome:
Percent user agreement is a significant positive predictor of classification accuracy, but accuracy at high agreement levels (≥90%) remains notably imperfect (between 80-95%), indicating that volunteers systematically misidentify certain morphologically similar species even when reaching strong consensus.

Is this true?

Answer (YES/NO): NO